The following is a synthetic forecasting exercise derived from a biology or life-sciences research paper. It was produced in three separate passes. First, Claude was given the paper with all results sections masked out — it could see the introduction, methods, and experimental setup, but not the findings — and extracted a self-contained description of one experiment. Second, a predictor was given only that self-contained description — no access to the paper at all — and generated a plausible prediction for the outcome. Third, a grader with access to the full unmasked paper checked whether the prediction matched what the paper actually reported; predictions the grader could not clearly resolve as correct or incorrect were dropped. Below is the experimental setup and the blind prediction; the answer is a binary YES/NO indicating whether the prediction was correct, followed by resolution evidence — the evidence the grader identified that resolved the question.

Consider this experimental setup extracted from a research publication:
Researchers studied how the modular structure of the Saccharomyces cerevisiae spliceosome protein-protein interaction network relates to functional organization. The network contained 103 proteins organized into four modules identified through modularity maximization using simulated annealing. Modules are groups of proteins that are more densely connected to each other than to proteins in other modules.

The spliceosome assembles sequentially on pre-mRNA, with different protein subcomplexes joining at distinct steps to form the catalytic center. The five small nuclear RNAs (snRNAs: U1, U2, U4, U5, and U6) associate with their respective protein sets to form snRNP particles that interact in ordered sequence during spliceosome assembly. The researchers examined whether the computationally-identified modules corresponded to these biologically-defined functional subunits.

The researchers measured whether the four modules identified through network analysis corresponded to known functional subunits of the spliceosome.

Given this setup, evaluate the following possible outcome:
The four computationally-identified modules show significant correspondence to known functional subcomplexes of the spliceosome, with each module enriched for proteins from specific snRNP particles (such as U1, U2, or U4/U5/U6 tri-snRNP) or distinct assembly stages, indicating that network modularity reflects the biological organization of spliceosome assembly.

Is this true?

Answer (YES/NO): YES